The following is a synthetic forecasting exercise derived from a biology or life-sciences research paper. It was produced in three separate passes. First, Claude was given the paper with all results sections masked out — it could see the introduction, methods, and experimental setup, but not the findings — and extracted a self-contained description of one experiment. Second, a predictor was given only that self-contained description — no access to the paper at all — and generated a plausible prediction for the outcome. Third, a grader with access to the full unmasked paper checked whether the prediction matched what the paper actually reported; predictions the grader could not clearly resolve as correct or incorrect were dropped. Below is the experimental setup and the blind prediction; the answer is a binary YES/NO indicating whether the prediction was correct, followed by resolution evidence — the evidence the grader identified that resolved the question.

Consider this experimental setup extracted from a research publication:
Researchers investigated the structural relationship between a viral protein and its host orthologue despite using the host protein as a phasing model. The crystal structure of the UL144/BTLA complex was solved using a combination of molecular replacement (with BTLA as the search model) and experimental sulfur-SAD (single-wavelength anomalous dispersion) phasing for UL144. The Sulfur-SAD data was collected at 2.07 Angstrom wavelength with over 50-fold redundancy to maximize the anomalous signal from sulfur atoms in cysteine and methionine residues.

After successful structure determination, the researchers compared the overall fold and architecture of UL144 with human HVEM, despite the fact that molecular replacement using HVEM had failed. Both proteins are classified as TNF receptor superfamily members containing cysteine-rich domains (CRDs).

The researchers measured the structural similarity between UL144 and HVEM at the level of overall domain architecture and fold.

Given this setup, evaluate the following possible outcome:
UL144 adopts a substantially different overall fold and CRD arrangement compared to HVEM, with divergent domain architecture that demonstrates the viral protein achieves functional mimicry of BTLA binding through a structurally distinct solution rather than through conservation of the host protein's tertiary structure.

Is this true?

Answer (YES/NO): NO